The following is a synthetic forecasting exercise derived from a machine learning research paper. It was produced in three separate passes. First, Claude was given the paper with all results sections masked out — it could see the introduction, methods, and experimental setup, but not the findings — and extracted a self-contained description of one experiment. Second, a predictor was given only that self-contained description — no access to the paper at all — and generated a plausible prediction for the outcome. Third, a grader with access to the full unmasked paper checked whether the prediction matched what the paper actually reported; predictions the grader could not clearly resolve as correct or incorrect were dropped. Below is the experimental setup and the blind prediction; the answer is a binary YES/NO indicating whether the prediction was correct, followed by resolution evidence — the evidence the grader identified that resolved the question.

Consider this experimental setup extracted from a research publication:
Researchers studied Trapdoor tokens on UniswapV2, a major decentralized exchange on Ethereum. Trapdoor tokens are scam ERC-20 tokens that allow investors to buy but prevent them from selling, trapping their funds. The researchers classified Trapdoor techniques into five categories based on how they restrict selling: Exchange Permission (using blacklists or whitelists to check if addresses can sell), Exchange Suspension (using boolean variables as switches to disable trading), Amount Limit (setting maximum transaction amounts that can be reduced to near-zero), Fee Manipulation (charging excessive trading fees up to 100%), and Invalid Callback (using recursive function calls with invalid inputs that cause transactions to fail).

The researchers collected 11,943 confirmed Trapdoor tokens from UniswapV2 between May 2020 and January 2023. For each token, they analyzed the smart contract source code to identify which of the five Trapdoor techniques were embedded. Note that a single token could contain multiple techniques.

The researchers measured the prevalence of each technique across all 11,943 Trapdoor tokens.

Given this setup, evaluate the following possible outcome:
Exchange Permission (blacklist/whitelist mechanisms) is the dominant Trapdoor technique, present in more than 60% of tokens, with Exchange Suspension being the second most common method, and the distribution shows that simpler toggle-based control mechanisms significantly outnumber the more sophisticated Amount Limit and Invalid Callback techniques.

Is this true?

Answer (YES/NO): NO